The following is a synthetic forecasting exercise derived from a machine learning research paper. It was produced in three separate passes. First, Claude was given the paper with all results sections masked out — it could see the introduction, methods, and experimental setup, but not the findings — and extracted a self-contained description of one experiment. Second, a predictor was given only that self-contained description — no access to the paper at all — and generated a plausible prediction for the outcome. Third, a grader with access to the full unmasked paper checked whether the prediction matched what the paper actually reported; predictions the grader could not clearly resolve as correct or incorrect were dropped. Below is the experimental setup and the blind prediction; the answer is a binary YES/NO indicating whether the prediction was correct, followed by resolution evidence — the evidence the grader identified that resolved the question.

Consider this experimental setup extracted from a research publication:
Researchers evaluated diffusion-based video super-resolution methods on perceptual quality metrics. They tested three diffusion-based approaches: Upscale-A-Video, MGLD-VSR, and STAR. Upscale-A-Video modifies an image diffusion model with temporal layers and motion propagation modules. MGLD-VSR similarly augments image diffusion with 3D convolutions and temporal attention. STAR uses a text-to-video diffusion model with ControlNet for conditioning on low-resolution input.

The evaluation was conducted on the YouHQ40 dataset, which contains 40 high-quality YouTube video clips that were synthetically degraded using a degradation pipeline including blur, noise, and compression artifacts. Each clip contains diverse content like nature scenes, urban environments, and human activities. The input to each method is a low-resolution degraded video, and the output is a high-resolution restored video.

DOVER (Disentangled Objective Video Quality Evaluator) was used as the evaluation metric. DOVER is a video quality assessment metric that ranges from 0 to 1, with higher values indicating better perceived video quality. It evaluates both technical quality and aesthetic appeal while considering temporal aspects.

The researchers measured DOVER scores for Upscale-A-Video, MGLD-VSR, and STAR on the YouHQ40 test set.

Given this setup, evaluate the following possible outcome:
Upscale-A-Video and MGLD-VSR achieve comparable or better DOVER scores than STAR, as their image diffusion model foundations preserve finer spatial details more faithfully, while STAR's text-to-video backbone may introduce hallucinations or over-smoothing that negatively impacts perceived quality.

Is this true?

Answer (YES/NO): NO